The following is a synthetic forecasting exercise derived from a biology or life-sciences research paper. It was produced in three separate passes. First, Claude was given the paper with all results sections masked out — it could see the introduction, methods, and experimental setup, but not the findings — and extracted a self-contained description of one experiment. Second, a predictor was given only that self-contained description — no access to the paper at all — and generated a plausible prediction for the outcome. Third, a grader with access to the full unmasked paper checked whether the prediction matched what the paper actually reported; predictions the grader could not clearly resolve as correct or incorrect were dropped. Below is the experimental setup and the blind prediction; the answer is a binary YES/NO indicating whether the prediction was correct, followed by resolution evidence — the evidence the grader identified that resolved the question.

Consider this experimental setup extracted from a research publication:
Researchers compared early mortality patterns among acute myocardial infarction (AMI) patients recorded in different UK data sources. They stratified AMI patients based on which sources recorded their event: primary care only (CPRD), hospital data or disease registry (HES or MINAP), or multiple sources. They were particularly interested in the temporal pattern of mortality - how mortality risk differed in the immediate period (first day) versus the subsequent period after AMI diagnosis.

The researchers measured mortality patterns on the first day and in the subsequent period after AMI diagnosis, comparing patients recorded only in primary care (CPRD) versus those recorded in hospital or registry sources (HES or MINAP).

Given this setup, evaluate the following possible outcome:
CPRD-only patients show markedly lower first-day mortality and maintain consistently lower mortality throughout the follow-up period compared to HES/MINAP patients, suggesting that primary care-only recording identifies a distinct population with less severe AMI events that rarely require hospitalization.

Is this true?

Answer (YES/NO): NO